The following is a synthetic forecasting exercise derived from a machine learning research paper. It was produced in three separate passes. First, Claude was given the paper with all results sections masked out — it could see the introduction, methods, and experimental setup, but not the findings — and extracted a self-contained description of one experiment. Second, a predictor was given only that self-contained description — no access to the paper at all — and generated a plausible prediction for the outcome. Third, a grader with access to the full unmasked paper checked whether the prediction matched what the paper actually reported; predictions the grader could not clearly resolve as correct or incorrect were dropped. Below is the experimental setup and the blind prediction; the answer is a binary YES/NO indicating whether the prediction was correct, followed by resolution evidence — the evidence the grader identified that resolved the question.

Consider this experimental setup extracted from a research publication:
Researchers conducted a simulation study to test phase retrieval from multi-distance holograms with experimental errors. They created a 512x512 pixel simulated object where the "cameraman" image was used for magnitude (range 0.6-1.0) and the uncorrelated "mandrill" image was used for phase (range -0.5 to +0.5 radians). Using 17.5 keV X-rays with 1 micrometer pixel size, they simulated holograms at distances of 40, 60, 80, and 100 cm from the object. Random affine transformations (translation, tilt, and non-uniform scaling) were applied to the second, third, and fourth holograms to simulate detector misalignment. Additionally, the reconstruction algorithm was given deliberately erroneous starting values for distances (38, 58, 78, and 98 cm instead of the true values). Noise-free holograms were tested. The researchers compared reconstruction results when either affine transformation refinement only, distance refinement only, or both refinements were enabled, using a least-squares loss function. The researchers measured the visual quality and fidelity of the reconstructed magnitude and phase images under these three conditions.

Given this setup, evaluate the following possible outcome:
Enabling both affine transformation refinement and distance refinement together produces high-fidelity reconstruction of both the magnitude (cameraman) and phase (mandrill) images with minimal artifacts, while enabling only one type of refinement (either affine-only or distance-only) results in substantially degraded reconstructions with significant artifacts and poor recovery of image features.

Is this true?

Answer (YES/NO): NO